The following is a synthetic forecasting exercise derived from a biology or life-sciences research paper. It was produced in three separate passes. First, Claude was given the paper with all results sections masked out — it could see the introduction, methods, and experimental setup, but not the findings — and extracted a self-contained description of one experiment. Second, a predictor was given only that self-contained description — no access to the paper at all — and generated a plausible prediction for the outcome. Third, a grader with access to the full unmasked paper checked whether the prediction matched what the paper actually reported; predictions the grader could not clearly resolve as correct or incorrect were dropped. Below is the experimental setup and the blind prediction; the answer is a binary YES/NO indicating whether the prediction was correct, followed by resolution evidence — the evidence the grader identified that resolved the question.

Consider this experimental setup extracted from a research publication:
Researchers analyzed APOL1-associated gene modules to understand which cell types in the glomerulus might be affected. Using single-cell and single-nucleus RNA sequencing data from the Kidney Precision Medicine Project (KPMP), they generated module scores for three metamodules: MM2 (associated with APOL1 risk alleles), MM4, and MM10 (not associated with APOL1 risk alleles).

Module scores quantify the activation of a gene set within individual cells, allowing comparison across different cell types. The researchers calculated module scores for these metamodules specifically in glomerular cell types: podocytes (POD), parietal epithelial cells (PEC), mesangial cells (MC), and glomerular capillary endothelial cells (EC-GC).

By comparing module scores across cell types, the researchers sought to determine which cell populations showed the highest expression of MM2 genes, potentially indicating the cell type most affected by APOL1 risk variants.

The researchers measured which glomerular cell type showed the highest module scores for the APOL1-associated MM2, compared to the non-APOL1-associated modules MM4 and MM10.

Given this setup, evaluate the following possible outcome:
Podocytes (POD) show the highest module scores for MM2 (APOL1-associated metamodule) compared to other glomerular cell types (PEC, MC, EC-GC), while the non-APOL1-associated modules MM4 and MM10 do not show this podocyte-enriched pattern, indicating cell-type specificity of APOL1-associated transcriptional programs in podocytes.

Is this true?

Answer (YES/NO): NO